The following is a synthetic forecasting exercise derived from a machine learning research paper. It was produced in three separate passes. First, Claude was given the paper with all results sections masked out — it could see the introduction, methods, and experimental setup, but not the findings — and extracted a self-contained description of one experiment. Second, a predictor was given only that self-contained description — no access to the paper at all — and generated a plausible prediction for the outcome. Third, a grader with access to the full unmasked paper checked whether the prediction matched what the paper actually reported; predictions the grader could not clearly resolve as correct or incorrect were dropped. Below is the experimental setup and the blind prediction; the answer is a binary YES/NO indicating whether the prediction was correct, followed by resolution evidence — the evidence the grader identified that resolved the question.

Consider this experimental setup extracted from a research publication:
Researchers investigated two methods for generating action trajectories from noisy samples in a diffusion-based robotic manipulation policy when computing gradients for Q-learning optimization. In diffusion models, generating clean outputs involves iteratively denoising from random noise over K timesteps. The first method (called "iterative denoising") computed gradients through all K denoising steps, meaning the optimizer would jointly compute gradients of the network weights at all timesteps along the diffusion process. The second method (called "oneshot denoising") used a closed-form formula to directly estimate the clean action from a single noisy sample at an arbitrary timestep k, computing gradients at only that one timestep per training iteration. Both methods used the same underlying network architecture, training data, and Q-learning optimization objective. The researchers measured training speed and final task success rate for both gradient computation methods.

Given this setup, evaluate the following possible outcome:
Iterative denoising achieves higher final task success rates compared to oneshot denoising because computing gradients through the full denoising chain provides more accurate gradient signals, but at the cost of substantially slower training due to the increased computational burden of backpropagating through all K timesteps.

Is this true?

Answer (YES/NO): NO